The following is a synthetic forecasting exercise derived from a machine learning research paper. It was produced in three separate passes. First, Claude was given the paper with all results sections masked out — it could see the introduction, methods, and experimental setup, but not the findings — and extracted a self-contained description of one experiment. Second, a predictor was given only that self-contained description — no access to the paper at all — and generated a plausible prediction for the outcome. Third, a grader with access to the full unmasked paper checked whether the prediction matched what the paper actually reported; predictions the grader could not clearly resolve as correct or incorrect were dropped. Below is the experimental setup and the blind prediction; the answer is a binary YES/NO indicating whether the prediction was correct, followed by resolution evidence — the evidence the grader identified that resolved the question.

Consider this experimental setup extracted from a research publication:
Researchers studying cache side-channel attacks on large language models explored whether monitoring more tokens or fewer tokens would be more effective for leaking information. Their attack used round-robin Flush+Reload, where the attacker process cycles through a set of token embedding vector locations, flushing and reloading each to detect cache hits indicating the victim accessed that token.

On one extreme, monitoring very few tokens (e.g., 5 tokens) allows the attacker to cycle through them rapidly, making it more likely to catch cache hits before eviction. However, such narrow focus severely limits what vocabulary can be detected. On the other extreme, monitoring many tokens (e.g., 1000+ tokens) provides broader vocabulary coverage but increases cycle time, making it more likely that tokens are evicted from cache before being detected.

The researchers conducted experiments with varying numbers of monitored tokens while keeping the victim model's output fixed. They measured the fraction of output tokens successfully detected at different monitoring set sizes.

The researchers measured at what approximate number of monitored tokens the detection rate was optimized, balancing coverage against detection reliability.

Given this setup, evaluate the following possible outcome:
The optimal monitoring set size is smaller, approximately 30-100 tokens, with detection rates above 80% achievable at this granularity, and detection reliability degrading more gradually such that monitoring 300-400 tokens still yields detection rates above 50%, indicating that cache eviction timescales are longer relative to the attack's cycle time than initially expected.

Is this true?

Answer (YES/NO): NO